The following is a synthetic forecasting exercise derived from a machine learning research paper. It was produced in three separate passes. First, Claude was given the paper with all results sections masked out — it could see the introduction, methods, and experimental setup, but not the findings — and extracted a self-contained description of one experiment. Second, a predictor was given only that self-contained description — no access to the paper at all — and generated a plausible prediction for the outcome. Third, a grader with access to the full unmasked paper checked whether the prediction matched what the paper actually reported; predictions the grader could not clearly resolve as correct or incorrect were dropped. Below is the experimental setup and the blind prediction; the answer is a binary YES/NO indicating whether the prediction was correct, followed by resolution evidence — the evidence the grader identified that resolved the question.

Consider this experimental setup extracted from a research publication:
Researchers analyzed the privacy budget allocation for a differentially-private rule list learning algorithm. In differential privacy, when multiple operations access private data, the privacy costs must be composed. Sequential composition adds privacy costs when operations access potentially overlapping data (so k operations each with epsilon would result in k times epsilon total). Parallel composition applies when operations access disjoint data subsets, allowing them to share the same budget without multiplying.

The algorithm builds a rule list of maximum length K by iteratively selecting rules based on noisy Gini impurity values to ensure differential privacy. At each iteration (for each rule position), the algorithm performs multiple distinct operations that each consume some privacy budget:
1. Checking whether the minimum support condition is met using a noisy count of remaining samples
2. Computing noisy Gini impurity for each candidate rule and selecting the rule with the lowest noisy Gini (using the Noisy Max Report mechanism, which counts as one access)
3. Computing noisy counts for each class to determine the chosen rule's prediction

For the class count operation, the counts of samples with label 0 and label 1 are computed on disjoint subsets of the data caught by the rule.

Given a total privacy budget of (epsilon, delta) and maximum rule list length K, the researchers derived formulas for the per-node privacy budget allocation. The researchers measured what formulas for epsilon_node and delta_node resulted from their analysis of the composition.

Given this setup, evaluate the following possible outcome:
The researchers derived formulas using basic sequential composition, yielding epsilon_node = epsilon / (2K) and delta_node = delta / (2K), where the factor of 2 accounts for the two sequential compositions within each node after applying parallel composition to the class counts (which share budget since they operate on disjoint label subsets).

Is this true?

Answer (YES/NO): NO